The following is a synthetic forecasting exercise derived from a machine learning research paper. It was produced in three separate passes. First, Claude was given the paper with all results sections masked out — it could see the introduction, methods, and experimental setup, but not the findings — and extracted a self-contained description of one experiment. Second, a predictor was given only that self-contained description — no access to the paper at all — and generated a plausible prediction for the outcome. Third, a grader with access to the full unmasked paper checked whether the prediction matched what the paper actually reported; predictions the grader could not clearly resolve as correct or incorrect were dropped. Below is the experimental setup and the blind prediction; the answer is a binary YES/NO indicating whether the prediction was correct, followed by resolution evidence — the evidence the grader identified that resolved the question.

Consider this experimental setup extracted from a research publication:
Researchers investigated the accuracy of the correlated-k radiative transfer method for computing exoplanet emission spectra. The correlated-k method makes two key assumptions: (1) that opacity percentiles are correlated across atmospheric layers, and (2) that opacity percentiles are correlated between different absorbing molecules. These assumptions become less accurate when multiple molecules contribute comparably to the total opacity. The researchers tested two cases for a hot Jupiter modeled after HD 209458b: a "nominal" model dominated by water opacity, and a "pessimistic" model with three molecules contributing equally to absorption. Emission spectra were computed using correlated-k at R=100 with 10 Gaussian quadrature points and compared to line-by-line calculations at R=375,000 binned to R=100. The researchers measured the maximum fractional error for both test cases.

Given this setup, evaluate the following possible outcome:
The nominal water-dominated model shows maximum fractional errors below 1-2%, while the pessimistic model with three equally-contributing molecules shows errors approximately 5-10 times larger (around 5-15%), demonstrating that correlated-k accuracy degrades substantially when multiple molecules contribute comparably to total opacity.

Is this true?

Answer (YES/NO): NO